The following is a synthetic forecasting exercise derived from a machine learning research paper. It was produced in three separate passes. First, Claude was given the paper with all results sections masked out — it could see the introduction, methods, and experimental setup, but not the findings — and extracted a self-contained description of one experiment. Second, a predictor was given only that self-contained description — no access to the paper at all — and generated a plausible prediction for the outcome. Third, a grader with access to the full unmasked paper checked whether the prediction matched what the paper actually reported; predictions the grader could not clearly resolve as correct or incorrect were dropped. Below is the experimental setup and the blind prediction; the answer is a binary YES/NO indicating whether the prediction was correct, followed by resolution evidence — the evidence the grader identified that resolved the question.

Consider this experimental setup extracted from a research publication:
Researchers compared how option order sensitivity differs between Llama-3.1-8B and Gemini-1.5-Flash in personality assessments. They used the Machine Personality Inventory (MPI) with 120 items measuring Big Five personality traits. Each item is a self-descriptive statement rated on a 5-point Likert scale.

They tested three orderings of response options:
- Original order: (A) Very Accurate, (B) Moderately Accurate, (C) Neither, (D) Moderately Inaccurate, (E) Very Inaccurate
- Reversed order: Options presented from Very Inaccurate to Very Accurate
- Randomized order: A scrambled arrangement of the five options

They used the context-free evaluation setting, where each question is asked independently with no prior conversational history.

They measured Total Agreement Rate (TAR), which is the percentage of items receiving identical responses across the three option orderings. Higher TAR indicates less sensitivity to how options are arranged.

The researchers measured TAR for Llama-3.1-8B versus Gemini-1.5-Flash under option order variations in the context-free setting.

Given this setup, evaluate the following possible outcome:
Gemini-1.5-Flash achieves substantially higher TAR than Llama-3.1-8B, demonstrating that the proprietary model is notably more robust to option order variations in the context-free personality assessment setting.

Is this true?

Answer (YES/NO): YES